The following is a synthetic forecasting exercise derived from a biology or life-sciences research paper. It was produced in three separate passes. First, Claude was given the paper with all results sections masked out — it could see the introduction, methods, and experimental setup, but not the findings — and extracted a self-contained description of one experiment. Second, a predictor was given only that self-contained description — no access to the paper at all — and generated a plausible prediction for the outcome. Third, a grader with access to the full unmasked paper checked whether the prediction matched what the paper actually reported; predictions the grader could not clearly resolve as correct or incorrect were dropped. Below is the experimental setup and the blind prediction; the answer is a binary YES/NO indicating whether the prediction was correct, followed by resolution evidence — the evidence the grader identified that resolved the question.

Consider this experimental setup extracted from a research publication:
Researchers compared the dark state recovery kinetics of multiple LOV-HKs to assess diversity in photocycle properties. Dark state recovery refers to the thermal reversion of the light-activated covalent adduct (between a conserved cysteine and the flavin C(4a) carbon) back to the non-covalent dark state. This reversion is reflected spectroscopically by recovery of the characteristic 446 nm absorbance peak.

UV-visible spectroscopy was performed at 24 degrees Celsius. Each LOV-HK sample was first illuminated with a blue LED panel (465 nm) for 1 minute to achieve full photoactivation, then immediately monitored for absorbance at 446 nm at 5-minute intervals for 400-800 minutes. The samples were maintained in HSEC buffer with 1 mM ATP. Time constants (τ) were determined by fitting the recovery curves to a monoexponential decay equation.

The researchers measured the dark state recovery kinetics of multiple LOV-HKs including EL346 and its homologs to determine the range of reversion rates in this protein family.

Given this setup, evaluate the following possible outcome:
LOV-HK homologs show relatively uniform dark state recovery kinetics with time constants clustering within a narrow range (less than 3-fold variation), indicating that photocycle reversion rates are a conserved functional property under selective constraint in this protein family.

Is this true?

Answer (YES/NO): NO